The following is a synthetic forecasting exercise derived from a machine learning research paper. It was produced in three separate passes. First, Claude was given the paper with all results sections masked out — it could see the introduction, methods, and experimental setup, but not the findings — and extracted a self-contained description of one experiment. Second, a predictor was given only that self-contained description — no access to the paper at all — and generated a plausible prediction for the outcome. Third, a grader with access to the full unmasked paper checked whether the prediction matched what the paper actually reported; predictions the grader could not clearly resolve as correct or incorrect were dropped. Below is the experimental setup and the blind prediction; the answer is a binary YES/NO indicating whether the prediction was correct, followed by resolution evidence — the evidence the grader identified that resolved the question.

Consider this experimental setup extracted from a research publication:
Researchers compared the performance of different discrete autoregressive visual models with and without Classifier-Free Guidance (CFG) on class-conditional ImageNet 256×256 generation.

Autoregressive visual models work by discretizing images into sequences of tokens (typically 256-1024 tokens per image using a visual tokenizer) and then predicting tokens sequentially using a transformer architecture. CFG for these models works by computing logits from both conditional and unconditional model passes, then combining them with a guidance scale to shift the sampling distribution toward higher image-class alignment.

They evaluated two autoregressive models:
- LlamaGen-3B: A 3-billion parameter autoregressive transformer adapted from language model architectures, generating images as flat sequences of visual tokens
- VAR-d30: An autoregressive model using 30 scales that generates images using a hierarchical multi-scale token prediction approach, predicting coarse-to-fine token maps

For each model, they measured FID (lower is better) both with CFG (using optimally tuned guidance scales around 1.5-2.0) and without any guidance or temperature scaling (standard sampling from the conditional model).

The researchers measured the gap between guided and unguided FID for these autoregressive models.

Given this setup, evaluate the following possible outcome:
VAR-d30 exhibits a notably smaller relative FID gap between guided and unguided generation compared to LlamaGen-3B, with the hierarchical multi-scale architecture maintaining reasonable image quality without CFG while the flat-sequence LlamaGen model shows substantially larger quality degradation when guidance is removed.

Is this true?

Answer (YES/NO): YES